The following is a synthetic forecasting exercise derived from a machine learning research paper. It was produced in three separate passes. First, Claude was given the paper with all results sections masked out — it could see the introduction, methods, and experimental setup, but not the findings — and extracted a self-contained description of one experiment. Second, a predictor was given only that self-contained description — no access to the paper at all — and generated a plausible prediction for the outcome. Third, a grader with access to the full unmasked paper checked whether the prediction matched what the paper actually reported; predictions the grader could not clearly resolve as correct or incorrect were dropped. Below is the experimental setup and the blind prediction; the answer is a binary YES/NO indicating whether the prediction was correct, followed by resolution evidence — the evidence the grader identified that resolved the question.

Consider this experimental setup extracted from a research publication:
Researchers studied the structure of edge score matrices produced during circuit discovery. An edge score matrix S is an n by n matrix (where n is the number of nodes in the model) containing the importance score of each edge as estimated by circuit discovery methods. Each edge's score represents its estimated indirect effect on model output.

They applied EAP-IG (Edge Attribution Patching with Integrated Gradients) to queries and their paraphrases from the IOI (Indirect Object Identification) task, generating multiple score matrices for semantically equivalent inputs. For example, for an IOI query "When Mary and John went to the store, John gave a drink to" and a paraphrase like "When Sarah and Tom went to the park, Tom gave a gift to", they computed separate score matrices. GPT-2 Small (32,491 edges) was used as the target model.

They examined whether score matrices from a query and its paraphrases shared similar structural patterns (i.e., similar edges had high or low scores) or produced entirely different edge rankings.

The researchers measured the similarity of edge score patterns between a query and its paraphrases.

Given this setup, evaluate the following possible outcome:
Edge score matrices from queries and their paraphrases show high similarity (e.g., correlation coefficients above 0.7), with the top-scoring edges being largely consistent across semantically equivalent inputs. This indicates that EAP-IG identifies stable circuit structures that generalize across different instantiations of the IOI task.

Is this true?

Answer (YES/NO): NO